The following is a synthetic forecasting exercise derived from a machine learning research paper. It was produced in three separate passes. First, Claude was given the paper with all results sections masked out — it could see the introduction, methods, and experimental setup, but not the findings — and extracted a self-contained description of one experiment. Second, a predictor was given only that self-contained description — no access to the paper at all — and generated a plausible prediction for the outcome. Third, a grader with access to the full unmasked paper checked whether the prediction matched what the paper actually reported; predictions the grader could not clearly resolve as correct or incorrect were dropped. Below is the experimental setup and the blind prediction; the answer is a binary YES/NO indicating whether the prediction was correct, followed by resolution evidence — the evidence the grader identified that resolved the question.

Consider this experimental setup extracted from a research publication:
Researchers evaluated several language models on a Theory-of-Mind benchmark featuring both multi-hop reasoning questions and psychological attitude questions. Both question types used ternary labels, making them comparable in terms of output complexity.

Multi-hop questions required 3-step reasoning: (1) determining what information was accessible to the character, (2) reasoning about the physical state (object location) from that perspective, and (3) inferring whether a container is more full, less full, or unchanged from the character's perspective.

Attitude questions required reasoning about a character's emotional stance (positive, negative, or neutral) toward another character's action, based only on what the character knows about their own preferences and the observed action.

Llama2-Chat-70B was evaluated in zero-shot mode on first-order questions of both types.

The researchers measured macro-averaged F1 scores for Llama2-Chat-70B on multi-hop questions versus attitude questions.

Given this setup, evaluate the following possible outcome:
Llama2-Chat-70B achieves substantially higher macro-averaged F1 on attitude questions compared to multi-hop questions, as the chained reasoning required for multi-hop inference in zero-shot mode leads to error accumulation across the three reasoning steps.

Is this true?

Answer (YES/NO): NO